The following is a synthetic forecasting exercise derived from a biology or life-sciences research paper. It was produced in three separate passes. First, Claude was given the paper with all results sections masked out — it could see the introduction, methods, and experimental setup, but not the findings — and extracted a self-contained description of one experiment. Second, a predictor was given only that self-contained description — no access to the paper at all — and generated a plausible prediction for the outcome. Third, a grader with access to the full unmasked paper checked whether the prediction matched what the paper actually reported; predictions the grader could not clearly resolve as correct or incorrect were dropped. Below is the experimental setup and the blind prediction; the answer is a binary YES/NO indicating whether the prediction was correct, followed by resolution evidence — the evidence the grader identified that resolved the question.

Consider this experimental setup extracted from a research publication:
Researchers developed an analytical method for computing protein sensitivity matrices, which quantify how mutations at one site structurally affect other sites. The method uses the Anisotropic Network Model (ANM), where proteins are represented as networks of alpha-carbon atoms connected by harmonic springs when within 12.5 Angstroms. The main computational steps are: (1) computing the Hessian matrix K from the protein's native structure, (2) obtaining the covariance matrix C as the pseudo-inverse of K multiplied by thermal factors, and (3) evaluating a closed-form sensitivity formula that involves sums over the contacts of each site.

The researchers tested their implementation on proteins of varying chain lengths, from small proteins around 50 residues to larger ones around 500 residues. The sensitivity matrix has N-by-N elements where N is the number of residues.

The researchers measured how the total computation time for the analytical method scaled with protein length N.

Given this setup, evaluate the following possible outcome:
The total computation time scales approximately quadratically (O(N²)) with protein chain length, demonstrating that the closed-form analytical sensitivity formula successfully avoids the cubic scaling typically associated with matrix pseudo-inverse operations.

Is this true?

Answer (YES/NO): NO